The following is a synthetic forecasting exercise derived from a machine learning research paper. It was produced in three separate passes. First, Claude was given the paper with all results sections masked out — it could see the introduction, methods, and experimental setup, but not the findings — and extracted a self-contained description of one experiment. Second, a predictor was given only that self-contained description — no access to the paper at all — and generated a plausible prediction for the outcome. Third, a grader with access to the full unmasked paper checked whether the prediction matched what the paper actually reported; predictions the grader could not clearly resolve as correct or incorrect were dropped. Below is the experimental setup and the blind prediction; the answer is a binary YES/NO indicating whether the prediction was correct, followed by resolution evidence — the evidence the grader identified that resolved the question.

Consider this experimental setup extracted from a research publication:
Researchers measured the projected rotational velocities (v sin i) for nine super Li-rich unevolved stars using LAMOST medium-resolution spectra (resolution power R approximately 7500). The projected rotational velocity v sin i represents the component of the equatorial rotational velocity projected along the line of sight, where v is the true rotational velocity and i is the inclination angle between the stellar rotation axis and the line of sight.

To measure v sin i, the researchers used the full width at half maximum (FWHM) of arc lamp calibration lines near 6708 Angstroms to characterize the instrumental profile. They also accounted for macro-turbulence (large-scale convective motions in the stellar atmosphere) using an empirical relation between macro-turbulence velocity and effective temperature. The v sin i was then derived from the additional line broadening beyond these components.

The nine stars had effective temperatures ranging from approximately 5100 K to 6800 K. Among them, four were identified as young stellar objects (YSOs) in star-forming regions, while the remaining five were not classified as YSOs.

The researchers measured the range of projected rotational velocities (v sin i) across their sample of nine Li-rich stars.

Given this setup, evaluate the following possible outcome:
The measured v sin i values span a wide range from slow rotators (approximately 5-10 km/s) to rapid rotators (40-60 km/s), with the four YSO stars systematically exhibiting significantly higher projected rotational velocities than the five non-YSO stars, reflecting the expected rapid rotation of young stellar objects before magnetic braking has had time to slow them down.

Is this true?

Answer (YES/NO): NO